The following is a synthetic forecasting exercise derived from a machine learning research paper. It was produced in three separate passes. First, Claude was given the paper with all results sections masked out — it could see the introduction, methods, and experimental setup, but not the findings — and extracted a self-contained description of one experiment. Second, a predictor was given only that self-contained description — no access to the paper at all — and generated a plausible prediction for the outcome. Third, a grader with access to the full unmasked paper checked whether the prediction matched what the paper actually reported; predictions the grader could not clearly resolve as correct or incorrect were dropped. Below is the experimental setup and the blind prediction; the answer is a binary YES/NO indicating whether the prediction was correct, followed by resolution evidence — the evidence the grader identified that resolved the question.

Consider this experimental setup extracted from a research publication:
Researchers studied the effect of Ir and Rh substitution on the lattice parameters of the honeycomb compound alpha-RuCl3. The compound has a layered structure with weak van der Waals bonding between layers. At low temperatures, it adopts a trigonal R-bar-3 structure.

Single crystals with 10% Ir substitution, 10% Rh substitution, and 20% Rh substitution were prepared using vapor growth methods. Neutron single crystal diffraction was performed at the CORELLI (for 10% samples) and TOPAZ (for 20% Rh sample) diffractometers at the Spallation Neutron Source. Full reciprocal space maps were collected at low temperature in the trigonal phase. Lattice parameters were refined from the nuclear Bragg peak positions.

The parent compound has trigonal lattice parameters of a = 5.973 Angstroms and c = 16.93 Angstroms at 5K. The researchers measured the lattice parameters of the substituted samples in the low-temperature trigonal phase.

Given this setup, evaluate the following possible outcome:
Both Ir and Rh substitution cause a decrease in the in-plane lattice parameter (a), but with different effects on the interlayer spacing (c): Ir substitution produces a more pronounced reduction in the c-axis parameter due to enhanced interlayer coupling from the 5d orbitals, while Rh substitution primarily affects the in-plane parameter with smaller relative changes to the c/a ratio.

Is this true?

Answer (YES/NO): NO